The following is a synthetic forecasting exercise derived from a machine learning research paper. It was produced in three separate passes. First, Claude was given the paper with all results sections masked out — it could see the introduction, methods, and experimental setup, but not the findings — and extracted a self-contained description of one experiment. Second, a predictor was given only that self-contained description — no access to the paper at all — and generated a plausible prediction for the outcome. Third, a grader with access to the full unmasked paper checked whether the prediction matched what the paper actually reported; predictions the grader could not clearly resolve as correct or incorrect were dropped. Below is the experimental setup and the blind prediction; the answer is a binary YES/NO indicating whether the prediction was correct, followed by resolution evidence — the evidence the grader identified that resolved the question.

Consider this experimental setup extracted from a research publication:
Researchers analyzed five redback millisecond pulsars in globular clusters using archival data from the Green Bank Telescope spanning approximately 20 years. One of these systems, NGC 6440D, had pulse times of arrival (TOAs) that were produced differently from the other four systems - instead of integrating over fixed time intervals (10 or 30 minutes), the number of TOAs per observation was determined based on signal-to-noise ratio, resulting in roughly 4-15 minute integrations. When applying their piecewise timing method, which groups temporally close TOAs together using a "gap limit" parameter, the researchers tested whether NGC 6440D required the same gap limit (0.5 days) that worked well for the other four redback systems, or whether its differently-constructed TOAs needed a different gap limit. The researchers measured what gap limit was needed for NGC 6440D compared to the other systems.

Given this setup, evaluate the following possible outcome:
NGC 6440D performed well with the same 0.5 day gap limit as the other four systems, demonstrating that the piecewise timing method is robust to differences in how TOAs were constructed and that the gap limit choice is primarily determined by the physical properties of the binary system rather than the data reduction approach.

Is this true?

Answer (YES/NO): NO